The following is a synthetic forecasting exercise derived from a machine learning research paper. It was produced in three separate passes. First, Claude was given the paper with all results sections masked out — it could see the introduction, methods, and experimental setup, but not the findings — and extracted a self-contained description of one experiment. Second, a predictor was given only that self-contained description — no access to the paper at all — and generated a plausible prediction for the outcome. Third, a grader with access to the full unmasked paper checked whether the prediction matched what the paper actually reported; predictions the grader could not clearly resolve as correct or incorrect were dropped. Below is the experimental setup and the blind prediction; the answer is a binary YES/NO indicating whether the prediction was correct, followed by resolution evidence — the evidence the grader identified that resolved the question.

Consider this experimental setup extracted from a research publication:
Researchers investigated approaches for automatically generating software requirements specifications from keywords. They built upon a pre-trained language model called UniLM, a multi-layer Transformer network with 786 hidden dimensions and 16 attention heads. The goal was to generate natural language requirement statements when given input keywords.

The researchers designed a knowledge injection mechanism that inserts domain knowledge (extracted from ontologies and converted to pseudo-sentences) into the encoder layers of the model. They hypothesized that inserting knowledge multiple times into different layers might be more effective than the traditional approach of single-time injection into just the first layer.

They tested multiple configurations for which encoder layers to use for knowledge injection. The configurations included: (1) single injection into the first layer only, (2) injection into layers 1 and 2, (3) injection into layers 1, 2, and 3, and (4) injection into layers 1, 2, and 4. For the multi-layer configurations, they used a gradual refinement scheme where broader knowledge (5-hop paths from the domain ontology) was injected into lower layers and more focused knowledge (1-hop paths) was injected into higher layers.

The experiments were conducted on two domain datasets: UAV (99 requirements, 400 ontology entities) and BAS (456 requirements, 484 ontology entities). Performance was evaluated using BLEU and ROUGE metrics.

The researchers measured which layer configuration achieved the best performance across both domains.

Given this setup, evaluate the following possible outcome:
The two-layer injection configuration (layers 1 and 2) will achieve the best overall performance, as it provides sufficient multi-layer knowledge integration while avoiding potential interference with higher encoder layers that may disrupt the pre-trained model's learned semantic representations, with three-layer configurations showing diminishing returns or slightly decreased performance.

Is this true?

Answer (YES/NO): NO